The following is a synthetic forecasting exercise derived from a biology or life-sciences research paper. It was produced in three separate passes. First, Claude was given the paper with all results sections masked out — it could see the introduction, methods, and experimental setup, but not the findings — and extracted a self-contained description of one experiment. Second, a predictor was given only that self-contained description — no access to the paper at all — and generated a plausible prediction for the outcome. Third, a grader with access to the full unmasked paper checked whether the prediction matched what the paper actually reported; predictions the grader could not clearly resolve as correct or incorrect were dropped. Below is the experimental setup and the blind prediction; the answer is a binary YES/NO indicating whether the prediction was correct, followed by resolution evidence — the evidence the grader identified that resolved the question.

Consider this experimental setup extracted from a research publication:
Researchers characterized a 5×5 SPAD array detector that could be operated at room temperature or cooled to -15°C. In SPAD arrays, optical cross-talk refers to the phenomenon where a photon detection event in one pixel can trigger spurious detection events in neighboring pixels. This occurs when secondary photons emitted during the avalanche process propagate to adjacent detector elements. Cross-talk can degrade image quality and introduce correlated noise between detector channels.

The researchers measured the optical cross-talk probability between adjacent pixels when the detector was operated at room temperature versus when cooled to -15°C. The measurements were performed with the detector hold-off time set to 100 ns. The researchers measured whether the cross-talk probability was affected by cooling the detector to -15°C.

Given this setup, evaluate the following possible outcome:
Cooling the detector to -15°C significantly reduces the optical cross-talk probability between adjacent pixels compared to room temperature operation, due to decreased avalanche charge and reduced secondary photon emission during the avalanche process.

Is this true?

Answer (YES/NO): NO